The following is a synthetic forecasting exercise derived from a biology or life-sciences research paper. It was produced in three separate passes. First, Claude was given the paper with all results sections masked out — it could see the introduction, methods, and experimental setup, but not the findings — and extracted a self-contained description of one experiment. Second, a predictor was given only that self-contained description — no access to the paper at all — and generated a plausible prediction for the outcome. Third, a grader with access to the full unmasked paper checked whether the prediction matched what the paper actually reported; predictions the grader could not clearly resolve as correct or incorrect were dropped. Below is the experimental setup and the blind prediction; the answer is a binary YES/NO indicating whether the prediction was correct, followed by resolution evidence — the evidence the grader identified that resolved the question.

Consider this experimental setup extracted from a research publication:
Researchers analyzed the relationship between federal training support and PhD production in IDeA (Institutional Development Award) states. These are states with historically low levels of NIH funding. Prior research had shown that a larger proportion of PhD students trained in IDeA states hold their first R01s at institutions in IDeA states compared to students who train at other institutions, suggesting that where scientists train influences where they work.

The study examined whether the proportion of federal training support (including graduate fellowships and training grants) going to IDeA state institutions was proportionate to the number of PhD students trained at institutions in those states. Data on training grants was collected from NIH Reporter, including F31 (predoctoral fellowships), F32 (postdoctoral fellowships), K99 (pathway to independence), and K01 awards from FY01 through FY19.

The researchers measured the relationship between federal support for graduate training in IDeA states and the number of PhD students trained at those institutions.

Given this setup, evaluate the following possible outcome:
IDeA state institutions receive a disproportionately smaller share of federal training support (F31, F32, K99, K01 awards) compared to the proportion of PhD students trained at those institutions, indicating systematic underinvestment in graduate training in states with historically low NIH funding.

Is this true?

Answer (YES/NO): YES